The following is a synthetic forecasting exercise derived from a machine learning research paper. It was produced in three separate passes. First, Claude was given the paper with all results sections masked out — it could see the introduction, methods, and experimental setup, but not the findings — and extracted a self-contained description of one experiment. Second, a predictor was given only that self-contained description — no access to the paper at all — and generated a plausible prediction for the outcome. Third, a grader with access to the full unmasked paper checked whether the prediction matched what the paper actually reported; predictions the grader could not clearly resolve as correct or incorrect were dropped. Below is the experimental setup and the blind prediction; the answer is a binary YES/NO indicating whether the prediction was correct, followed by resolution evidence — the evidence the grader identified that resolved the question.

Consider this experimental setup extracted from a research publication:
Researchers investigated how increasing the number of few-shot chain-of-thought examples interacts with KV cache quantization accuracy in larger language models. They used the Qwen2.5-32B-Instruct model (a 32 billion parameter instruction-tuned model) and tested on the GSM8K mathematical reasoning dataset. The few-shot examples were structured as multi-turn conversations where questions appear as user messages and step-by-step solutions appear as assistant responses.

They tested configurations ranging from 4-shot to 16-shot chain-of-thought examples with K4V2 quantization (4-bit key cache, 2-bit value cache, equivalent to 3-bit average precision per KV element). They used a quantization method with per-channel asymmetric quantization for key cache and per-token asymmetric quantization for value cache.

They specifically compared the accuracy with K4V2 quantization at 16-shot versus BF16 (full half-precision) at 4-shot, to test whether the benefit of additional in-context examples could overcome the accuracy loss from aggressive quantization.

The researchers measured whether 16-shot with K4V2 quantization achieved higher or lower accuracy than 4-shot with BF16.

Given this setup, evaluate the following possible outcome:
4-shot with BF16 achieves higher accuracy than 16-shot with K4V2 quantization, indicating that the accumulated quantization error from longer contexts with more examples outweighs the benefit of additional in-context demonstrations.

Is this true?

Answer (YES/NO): NO